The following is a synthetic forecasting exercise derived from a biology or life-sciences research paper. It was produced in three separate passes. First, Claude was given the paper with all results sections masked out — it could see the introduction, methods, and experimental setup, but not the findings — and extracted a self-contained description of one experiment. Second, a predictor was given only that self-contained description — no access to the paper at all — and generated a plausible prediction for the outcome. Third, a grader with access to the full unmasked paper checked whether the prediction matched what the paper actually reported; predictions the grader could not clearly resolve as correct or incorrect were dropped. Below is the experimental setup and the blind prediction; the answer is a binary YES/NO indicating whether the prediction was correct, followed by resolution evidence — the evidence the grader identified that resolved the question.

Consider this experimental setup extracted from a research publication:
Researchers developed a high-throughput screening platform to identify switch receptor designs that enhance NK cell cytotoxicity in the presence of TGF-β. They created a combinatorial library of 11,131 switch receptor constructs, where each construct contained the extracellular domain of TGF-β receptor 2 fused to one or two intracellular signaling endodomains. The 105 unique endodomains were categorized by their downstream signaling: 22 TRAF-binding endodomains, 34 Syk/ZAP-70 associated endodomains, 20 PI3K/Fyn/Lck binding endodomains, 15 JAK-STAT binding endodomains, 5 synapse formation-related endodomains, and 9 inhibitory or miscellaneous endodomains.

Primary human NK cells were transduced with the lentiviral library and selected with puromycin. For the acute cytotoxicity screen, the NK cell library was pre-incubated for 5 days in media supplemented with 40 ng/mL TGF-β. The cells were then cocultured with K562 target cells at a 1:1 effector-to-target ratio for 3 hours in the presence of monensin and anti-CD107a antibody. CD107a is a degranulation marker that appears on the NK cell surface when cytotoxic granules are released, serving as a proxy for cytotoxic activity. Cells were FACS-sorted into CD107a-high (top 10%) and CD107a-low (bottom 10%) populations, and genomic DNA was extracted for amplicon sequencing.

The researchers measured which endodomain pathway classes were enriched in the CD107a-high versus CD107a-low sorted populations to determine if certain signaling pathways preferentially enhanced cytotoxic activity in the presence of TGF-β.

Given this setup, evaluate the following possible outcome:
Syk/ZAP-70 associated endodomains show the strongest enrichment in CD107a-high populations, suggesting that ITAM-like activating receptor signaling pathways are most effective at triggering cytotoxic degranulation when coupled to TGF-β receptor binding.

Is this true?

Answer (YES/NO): NO